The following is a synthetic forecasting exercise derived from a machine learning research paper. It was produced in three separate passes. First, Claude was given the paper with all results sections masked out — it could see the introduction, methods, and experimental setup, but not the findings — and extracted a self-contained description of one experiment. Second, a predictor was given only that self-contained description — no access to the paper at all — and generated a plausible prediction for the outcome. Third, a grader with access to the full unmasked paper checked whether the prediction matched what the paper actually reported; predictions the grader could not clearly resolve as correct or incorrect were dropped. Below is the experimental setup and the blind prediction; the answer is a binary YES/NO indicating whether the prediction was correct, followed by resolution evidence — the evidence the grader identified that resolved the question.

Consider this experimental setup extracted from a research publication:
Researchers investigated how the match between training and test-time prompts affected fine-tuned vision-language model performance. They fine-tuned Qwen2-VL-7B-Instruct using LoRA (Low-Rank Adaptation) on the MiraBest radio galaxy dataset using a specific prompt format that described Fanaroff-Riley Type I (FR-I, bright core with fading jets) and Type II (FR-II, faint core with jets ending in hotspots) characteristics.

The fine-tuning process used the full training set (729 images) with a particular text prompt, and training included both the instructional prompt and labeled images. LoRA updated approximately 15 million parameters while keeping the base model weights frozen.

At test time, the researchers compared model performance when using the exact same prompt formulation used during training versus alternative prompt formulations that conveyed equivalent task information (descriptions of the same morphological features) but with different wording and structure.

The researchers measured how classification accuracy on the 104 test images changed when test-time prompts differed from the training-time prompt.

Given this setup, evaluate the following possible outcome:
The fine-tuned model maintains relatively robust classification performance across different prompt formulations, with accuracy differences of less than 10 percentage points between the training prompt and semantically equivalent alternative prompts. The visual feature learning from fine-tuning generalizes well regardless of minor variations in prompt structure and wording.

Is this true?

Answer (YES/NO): NO